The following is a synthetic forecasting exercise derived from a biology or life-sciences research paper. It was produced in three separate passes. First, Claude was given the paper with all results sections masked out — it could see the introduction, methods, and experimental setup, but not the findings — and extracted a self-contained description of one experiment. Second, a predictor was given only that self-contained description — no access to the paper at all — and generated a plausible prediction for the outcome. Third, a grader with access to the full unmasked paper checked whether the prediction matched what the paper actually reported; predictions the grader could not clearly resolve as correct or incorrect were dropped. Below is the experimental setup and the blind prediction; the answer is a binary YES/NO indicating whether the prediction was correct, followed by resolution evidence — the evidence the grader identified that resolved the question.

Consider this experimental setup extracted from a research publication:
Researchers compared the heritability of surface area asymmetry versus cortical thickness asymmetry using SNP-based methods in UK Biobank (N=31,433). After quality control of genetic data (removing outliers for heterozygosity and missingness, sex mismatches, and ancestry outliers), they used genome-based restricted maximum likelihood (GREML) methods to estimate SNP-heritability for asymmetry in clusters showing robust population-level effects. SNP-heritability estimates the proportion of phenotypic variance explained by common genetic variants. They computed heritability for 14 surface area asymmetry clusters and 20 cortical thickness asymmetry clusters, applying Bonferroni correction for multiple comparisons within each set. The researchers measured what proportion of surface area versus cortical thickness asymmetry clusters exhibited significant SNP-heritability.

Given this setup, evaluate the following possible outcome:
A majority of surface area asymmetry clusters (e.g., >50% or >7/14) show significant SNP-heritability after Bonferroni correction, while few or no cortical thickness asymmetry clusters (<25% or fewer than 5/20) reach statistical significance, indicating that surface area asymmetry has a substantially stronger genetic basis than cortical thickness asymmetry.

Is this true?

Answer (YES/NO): YES